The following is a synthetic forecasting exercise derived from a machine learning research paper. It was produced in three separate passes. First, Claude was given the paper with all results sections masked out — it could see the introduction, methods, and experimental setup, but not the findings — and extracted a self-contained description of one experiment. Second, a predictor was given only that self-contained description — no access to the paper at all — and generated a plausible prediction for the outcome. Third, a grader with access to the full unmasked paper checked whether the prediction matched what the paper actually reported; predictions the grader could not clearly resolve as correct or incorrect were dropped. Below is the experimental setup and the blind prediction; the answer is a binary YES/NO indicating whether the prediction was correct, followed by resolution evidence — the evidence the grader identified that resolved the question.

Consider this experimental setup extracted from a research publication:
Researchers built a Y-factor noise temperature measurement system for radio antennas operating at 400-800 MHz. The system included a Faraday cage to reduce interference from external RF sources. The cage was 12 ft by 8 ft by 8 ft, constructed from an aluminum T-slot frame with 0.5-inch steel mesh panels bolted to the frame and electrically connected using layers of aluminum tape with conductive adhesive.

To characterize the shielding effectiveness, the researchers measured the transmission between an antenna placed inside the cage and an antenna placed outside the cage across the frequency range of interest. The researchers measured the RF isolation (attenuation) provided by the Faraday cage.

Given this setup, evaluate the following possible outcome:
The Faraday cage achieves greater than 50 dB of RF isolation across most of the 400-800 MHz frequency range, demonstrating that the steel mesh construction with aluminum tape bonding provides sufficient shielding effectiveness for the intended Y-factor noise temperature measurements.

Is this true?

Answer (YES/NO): NO